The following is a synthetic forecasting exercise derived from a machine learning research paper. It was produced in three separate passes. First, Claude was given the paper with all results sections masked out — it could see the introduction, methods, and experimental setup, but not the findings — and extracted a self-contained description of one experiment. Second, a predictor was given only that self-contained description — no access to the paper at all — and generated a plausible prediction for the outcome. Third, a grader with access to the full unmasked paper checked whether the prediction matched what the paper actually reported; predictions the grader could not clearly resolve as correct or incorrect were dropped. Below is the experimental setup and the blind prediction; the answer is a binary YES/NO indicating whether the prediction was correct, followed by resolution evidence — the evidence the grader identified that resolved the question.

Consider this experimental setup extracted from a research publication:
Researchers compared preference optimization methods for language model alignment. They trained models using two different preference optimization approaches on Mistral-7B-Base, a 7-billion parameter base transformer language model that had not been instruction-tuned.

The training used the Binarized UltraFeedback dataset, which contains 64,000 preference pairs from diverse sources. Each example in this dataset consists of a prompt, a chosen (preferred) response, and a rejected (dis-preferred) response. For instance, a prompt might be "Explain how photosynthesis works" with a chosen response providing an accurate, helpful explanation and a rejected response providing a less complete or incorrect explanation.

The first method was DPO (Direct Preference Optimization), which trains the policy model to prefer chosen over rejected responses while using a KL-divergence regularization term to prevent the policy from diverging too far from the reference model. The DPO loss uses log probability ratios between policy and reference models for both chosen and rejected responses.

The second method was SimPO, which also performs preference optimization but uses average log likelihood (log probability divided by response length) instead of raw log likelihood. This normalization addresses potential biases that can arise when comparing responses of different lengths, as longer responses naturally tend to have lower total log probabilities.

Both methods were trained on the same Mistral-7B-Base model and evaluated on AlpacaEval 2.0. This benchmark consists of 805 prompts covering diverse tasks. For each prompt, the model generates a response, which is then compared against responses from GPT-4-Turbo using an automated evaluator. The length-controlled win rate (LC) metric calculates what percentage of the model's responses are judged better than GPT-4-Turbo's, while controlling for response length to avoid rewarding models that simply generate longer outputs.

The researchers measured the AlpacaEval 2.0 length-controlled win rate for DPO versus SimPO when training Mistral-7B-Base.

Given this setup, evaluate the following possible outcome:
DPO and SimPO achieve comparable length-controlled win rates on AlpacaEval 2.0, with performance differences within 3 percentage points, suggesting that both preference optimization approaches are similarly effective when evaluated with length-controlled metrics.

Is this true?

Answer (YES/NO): NO